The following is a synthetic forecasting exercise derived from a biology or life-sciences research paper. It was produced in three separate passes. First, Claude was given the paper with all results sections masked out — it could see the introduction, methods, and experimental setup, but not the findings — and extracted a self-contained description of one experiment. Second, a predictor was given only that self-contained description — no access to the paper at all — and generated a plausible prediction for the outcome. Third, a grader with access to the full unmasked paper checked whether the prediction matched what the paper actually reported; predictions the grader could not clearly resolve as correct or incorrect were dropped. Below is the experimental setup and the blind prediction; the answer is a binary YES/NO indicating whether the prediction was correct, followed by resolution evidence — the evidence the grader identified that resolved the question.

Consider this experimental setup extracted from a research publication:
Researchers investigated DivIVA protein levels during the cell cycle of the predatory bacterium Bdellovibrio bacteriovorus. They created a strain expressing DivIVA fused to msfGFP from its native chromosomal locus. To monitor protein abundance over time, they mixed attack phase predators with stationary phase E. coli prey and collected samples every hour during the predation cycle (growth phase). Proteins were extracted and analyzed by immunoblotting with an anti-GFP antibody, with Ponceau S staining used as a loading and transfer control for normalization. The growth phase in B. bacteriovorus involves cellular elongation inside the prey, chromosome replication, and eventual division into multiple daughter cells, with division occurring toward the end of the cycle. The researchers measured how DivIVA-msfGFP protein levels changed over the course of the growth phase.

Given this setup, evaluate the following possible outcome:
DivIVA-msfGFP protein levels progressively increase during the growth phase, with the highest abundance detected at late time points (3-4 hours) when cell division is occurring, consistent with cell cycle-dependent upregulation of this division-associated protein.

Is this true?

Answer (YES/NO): NO